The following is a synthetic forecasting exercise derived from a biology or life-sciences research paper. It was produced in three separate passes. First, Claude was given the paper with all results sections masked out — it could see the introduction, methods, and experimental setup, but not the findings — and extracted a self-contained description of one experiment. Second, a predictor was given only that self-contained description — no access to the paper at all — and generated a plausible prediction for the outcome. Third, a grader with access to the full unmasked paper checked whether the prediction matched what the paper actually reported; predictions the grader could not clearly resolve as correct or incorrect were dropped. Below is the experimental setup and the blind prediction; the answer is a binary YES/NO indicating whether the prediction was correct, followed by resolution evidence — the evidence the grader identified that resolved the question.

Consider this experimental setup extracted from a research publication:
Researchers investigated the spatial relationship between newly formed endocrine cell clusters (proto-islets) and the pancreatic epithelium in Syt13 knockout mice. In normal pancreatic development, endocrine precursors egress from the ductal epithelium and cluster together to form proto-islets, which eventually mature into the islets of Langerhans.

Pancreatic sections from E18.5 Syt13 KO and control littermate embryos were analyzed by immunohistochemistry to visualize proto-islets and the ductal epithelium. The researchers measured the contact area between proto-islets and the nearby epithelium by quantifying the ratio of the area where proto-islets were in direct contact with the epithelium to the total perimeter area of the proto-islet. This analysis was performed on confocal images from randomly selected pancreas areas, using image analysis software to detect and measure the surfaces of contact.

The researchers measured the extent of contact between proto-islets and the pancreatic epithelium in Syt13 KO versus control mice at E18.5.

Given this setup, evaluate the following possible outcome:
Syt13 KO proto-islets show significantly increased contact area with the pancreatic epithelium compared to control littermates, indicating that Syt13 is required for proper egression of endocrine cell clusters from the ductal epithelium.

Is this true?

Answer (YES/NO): YES